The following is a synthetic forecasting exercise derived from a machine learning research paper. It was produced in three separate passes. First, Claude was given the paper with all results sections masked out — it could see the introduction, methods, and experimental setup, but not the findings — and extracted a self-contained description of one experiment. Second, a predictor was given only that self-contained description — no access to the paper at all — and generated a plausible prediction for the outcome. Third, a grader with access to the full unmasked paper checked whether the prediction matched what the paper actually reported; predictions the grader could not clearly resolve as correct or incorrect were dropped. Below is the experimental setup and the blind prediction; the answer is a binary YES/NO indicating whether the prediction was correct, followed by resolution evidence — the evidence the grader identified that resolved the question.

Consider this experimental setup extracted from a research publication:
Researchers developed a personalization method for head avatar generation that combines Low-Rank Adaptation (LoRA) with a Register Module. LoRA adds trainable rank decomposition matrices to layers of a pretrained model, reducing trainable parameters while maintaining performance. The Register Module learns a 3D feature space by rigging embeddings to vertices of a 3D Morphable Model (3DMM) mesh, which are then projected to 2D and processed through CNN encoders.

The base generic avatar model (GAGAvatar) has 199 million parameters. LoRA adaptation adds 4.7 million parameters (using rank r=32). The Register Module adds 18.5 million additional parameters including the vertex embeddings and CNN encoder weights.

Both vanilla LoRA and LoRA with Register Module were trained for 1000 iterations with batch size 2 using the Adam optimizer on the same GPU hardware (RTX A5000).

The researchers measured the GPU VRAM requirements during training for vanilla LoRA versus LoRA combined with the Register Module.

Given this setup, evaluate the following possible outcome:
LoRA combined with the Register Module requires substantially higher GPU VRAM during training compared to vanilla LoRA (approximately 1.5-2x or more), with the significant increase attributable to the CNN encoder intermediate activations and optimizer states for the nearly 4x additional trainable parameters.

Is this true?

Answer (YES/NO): YES